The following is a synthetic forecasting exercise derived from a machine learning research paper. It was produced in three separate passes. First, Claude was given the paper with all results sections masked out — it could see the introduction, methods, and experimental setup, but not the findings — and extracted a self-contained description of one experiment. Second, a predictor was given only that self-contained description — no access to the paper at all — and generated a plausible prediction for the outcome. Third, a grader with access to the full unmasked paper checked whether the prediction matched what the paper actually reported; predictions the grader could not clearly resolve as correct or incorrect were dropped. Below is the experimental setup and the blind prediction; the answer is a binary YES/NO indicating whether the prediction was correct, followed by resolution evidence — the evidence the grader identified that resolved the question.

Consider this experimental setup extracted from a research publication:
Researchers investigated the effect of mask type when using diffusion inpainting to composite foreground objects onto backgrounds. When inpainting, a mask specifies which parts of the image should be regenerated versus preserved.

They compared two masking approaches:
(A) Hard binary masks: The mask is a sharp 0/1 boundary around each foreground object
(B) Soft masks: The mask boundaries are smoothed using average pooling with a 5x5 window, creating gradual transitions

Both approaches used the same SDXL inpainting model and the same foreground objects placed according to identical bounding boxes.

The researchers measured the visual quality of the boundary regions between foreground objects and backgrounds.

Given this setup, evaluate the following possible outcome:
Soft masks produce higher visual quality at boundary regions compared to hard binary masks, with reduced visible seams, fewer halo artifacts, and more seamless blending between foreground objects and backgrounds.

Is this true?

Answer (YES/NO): YES